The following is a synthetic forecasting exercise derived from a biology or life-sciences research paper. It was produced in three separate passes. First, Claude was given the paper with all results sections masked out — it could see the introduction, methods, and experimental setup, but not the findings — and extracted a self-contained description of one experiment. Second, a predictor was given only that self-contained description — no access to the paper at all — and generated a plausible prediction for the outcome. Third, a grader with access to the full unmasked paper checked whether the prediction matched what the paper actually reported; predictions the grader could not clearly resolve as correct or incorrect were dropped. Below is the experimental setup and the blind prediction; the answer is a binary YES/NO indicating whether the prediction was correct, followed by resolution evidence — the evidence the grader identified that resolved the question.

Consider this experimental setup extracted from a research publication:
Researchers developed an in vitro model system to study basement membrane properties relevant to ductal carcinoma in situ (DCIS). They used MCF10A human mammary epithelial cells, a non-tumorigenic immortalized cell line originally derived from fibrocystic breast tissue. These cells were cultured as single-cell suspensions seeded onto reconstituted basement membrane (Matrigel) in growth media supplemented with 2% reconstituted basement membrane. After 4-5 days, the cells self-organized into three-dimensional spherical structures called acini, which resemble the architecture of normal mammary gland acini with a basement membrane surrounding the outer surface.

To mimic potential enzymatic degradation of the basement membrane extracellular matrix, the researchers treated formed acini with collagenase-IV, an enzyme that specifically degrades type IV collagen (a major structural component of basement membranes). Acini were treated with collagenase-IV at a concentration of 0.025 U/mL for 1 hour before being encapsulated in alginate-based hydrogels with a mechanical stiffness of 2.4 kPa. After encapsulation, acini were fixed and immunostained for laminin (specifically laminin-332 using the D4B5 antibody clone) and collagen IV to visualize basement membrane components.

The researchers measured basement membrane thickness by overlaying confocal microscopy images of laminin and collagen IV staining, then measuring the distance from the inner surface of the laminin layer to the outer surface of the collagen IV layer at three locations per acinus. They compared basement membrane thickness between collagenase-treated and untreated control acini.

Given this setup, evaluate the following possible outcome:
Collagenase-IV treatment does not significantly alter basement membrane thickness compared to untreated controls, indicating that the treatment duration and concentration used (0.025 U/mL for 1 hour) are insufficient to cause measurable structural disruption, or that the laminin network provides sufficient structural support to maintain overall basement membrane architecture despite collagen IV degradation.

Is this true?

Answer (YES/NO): NO